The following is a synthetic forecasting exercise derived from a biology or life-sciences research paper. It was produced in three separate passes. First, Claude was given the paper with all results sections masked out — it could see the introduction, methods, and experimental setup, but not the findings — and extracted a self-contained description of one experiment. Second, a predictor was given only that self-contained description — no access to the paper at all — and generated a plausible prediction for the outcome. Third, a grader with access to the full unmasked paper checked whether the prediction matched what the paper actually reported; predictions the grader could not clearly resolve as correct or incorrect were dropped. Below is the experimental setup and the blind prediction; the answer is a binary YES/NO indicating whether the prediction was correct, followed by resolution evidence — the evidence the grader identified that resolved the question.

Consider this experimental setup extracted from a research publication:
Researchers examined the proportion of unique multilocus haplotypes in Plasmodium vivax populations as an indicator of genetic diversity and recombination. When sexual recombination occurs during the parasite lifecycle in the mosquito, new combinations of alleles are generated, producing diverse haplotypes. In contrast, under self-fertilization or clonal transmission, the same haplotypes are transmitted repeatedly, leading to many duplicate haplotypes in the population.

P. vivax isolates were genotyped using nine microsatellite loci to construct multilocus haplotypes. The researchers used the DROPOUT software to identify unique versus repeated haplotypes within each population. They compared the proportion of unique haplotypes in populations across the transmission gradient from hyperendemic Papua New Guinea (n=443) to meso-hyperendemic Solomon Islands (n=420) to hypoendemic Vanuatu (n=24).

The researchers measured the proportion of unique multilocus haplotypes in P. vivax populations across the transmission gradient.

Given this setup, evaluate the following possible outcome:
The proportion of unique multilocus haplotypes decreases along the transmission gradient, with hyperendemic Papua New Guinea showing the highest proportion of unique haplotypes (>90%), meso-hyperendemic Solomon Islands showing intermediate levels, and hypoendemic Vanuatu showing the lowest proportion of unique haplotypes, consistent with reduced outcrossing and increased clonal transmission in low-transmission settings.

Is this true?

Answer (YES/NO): NO